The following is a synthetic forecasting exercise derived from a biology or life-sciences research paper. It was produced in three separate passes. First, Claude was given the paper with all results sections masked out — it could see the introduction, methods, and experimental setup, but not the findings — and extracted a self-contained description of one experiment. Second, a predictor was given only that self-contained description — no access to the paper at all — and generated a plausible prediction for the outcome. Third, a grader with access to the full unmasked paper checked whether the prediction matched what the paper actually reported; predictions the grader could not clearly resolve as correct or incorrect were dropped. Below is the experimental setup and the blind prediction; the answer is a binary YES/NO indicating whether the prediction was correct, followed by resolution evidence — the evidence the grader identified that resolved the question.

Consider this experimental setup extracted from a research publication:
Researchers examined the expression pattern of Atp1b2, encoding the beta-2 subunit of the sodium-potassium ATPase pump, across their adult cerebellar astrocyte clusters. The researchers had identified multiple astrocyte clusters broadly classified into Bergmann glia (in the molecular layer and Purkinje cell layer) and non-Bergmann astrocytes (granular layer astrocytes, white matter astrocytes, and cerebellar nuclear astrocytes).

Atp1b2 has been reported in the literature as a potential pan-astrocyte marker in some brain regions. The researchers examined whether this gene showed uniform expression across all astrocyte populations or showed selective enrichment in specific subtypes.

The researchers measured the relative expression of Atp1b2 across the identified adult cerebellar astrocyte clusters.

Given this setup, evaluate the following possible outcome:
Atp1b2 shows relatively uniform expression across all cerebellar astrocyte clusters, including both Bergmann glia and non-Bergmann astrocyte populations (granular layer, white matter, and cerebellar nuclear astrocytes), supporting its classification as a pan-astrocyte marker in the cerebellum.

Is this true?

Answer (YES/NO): NO